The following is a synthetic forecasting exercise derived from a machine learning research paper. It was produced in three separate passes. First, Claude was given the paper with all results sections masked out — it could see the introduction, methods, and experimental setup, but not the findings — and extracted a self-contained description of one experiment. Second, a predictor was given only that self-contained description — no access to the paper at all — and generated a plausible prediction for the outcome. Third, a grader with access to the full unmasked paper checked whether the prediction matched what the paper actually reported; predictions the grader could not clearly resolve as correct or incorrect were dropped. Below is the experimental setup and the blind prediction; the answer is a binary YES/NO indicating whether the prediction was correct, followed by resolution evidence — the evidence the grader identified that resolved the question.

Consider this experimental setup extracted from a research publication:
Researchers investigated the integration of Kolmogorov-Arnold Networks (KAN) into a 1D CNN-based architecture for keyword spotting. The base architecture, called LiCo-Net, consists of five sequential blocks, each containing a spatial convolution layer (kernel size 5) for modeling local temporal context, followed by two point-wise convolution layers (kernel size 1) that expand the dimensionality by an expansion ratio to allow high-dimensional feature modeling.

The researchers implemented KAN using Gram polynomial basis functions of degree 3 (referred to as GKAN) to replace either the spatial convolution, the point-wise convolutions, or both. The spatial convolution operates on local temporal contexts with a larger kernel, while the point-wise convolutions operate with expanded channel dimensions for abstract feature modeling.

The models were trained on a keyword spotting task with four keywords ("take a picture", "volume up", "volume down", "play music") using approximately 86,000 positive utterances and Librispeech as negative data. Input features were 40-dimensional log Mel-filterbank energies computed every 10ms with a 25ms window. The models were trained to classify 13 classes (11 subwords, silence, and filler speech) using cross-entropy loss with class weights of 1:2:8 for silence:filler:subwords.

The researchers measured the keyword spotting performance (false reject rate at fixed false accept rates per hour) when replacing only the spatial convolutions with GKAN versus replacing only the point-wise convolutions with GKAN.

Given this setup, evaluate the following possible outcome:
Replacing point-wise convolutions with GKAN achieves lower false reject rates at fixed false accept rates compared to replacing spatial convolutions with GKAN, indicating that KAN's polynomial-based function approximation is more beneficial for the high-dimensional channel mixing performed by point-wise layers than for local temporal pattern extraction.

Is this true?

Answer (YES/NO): YES